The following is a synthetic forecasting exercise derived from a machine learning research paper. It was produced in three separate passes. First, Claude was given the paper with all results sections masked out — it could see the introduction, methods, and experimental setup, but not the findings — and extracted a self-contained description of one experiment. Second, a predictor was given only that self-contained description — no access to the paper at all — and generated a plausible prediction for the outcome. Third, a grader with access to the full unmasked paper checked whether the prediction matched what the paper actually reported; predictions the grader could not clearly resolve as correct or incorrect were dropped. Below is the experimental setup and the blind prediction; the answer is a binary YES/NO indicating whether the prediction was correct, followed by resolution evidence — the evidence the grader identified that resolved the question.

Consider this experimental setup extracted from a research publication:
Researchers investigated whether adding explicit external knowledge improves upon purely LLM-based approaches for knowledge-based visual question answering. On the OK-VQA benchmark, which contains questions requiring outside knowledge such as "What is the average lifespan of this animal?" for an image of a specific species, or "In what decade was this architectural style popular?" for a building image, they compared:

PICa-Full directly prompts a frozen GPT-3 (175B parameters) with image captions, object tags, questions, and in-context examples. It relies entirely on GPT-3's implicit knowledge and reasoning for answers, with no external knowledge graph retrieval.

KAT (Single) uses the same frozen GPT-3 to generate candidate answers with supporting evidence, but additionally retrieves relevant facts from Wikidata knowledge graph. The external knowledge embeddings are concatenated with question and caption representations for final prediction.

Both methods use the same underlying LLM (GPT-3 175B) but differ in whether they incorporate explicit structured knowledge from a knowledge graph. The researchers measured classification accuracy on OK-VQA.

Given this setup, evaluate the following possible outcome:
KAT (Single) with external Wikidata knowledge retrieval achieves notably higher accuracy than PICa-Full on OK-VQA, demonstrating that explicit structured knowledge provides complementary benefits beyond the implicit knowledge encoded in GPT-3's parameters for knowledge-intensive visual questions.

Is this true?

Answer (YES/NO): YES